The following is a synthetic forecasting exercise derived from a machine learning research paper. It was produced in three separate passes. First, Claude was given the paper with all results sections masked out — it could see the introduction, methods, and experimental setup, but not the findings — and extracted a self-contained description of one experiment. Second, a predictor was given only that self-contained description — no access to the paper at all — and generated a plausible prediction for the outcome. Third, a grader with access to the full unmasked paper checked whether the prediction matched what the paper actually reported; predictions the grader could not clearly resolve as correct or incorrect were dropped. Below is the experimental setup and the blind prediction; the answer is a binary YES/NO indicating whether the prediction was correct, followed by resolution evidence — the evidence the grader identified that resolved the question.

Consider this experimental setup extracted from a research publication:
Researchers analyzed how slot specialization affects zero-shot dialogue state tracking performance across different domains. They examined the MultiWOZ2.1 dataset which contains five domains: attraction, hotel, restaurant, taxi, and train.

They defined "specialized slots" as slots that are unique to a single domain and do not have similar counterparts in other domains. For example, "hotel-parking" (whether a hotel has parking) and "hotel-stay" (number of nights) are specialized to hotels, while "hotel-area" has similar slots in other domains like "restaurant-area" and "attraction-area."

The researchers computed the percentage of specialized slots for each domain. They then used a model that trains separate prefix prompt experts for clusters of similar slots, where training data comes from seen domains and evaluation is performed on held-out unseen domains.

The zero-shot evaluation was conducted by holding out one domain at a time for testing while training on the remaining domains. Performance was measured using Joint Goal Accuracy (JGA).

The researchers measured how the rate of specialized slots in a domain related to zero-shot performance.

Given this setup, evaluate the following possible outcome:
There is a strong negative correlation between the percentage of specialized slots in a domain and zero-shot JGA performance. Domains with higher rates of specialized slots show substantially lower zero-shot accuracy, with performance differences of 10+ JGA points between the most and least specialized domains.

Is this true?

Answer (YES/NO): NO